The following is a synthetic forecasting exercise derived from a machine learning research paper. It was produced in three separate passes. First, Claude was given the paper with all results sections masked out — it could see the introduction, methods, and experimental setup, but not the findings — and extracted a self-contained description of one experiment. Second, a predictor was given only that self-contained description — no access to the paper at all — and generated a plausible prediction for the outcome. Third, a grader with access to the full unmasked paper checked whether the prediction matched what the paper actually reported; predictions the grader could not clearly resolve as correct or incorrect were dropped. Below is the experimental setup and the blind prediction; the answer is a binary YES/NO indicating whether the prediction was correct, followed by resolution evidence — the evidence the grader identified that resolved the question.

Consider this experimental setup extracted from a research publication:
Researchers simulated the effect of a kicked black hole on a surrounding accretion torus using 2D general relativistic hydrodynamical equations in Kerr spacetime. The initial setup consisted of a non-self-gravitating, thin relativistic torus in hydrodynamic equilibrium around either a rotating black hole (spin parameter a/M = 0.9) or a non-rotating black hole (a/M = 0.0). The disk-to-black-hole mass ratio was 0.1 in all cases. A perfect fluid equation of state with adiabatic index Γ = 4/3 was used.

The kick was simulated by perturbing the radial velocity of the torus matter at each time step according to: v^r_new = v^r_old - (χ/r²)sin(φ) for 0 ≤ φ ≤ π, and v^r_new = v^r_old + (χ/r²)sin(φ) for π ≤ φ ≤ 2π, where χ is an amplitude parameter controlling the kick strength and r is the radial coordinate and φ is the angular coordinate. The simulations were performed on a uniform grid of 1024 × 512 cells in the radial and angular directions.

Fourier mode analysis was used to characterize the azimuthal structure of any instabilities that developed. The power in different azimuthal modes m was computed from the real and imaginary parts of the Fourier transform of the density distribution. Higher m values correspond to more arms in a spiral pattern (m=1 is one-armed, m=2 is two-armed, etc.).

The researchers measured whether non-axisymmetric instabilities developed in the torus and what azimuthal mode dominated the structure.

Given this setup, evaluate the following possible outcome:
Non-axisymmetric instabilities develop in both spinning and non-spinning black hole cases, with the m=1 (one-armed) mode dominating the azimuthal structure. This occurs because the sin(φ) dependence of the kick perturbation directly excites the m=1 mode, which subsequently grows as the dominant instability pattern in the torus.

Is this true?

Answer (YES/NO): YES